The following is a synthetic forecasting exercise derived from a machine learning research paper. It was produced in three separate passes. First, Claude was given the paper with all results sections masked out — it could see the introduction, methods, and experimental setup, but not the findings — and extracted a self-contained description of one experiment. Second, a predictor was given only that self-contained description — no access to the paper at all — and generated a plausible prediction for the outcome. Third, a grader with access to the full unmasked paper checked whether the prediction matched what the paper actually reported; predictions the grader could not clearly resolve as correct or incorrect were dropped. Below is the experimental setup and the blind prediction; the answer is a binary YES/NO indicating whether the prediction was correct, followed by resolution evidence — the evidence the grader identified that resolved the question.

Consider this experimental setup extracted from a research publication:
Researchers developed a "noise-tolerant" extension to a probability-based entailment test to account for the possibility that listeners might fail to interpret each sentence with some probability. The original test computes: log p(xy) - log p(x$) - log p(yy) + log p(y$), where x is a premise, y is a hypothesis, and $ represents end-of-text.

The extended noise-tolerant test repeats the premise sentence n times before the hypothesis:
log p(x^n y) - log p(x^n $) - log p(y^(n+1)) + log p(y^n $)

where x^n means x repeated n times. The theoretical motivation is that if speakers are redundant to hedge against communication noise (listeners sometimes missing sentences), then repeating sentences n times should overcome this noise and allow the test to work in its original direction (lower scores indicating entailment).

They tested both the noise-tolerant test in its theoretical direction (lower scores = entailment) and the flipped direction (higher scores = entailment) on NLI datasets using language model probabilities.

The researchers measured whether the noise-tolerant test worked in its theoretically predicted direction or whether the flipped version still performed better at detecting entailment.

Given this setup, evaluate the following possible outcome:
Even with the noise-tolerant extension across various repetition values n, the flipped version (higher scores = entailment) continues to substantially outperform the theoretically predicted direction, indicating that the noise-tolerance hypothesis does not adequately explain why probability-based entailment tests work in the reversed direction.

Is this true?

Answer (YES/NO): YES